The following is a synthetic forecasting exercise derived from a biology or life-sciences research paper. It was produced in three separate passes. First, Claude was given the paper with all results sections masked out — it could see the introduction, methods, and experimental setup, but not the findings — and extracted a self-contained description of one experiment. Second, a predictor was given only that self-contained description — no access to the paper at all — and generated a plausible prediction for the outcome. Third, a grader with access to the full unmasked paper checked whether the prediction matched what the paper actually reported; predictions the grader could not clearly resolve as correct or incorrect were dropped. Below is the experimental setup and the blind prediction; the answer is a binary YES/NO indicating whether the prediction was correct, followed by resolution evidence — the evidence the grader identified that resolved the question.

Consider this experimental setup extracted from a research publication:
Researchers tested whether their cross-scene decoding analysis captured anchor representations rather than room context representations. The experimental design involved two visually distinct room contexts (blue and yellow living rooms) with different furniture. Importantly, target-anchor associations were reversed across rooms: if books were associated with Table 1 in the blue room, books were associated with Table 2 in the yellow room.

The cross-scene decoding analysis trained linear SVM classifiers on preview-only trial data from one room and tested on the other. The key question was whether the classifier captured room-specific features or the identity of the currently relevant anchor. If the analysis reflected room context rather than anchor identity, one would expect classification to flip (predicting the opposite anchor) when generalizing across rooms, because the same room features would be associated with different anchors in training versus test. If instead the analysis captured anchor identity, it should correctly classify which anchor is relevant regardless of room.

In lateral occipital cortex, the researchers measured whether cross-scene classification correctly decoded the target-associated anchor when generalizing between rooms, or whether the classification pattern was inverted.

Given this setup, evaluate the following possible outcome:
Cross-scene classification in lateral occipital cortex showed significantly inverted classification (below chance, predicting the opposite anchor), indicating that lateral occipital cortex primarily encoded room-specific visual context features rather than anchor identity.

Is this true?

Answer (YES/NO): NO